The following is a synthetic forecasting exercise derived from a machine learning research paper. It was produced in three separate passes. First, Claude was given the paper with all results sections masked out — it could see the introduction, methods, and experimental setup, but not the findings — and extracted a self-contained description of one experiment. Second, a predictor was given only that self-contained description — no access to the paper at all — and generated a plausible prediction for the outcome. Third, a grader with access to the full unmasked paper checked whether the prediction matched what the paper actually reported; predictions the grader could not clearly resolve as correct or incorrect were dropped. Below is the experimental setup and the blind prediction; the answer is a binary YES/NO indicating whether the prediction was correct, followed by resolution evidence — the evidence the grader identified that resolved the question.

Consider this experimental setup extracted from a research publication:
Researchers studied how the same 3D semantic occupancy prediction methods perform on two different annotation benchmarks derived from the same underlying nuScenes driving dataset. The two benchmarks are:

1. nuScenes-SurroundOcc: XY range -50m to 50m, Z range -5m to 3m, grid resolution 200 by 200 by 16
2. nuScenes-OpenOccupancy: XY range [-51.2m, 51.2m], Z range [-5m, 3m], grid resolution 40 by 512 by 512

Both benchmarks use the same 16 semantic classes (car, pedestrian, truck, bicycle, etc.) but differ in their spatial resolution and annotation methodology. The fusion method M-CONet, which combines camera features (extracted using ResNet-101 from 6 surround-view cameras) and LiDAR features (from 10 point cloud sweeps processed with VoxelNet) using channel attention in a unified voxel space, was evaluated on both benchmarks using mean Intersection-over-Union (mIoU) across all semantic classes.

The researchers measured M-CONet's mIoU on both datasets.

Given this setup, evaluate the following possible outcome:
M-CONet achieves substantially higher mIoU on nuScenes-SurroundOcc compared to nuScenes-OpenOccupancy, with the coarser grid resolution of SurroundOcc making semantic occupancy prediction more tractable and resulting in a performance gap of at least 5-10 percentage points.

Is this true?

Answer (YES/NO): NO